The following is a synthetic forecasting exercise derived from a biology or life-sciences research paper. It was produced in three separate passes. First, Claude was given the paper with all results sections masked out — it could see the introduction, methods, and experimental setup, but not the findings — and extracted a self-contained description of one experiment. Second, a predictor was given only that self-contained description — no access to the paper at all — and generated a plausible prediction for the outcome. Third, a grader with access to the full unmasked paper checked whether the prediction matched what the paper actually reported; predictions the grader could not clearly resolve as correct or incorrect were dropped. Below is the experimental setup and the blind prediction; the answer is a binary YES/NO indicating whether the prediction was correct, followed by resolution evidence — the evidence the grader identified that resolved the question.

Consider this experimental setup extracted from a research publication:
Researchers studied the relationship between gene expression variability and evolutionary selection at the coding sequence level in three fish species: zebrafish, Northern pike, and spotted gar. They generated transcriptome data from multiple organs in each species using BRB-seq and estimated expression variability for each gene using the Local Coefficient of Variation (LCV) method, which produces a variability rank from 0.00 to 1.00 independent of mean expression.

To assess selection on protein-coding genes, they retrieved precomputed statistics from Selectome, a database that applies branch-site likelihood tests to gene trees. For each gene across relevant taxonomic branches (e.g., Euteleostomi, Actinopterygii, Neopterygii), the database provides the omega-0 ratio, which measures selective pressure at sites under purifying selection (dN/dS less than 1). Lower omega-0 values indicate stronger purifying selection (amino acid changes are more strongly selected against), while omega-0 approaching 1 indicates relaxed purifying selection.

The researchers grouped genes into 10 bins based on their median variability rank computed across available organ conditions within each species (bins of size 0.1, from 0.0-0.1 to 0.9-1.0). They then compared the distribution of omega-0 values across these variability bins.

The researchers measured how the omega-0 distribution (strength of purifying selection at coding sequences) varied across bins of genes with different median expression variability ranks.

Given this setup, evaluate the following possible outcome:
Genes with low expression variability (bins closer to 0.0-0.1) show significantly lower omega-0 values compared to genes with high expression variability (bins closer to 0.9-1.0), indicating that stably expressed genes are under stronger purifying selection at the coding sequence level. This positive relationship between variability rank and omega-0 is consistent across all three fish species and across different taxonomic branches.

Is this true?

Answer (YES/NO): YES